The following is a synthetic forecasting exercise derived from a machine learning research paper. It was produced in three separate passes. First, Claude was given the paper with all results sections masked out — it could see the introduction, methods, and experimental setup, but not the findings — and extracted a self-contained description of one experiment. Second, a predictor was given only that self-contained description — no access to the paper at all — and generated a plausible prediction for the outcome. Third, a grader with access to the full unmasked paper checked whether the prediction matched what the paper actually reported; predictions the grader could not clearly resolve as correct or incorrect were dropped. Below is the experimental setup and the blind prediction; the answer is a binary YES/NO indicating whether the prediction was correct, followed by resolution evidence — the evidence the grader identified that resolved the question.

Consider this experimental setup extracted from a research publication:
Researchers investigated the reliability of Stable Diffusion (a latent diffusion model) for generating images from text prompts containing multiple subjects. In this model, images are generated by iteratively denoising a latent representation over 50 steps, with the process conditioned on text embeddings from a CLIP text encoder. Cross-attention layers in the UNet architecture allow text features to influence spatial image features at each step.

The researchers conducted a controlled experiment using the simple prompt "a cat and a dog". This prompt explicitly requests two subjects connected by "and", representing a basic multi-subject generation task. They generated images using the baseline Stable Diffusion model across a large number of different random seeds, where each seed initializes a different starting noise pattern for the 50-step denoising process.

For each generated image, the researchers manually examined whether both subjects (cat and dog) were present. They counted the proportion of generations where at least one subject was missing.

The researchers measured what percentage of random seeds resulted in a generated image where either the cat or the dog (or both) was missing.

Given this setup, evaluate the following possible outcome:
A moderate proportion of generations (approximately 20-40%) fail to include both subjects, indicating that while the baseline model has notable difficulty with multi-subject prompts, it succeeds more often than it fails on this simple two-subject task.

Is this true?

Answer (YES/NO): NO